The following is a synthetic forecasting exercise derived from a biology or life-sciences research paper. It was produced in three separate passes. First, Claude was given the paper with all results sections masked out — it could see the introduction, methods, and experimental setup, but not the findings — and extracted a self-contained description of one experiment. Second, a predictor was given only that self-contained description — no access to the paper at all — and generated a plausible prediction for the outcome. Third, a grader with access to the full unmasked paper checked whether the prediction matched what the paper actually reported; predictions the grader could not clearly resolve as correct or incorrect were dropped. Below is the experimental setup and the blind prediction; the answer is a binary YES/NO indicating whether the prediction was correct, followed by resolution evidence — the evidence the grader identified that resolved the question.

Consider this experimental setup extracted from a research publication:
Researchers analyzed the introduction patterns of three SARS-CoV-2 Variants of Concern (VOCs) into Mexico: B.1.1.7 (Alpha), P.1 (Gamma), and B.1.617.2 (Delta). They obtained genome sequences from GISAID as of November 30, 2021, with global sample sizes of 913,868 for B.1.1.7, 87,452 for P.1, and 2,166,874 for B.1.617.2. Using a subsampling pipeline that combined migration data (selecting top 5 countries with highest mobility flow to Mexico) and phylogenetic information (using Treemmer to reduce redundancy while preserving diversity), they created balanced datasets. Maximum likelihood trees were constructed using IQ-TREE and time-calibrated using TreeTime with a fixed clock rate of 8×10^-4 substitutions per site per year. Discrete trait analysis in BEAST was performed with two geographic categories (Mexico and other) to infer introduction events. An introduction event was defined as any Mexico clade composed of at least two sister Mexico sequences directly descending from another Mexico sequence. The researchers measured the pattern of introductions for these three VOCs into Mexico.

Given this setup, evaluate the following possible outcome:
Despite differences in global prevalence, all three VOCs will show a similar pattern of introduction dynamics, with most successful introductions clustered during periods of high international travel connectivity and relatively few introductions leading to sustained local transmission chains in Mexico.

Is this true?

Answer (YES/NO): YES